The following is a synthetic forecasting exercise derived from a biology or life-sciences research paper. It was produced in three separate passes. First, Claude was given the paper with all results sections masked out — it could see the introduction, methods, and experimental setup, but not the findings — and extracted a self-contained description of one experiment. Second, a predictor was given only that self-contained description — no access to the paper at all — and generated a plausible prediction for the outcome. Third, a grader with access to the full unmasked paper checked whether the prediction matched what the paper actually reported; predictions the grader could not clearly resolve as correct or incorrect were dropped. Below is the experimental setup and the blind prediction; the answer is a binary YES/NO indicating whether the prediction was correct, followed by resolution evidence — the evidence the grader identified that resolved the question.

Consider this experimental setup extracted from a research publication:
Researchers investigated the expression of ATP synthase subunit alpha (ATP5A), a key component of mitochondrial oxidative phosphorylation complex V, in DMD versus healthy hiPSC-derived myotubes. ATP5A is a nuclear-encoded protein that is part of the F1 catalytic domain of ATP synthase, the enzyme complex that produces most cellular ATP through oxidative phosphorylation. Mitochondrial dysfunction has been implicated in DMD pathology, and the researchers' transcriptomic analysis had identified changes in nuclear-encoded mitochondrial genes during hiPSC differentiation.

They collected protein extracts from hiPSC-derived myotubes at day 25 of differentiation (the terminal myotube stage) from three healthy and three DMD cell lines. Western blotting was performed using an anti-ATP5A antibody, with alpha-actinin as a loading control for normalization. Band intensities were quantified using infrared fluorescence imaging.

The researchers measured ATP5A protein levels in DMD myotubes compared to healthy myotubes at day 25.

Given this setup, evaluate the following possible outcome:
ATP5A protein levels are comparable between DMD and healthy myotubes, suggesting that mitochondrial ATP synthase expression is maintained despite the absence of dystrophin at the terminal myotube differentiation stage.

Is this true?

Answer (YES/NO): NO